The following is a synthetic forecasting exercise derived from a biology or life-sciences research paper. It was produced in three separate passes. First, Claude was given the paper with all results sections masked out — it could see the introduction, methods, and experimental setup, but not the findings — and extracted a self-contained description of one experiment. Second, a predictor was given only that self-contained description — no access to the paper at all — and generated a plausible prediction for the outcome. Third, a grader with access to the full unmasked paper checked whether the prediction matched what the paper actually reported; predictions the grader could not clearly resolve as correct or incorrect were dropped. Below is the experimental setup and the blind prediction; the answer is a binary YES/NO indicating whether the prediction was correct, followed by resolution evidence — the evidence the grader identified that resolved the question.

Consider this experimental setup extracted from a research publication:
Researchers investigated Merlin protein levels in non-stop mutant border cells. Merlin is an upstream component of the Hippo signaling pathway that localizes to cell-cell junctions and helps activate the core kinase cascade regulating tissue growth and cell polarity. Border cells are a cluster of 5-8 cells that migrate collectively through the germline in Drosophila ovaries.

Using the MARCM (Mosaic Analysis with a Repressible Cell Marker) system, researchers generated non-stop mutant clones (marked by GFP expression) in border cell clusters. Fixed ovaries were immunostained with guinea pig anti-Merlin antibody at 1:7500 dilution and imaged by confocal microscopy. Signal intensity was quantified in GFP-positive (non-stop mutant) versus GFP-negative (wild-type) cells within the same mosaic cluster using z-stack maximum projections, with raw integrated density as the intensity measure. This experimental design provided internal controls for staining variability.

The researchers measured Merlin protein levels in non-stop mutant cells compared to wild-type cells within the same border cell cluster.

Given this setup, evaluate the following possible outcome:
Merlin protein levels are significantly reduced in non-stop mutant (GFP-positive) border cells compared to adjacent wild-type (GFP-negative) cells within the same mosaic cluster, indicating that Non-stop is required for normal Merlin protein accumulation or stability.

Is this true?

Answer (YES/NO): YES